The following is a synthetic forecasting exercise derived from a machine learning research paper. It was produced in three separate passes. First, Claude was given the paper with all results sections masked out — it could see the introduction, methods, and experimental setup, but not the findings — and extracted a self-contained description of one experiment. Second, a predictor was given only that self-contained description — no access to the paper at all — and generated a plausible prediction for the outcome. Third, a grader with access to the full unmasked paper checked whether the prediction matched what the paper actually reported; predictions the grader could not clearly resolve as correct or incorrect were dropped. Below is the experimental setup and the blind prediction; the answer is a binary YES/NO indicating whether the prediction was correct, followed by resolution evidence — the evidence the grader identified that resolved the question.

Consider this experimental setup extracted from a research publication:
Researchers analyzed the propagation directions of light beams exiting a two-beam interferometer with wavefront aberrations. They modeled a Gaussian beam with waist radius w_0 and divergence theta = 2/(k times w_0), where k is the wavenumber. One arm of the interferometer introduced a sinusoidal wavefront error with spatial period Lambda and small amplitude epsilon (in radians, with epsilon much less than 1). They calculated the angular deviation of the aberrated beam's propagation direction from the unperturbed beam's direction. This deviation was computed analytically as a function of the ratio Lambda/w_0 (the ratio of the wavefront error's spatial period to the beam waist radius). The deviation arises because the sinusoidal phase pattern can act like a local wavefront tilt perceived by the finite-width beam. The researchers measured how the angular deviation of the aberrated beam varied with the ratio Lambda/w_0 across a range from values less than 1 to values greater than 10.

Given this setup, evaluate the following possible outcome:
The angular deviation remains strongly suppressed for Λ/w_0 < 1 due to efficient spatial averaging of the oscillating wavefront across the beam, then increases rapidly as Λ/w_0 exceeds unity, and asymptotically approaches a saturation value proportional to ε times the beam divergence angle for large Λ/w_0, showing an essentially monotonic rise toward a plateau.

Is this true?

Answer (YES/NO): NO